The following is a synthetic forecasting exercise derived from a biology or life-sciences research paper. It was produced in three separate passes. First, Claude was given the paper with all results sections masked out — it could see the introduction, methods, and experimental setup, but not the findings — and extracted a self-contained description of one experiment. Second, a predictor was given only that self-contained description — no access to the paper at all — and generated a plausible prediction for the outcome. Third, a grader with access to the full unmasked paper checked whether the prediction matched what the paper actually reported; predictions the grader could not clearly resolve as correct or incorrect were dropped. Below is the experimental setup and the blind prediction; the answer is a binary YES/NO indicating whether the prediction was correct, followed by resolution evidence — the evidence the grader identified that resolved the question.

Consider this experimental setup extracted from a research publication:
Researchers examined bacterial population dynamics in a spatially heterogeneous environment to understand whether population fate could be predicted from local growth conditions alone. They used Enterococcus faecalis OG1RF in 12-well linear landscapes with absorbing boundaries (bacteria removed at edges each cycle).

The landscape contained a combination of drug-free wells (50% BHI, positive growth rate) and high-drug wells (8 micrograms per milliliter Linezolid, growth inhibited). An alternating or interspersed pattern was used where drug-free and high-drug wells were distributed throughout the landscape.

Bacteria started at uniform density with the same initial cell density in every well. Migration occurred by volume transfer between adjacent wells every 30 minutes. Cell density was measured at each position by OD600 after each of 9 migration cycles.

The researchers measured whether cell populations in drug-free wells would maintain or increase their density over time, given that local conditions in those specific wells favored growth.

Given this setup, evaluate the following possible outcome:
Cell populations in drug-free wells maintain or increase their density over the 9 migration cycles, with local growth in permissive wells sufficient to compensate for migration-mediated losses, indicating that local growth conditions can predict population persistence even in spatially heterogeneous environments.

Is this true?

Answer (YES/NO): NO